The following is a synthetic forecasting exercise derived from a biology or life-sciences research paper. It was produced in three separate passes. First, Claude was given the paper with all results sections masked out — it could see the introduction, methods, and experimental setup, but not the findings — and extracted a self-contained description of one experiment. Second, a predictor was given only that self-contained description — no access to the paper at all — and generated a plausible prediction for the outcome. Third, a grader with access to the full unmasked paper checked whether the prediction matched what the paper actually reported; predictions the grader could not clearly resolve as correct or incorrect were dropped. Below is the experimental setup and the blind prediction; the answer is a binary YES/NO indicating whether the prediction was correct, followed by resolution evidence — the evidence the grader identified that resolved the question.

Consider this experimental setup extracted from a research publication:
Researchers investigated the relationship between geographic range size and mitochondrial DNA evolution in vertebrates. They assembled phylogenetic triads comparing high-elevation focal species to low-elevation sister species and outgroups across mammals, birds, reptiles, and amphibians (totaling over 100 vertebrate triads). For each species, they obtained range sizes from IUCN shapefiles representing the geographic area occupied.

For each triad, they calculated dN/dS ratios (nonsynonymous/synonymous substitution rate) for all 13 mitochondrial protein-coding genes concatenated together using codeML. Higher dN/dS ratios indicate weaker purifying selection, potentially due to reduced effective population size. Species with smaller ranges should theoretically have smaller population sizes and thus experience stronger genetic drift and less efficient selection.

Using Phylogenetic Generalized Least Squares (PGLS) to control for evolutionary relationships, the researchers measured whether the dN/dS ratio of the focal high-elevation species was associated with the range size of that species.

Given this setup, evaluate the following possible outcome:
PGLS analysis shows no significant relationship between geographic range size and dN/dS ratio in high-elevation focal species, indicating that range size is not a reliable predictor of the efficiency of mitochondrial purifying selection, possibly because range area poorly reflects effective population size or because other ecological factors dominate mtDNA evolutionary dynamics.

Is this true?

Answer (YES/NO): YES